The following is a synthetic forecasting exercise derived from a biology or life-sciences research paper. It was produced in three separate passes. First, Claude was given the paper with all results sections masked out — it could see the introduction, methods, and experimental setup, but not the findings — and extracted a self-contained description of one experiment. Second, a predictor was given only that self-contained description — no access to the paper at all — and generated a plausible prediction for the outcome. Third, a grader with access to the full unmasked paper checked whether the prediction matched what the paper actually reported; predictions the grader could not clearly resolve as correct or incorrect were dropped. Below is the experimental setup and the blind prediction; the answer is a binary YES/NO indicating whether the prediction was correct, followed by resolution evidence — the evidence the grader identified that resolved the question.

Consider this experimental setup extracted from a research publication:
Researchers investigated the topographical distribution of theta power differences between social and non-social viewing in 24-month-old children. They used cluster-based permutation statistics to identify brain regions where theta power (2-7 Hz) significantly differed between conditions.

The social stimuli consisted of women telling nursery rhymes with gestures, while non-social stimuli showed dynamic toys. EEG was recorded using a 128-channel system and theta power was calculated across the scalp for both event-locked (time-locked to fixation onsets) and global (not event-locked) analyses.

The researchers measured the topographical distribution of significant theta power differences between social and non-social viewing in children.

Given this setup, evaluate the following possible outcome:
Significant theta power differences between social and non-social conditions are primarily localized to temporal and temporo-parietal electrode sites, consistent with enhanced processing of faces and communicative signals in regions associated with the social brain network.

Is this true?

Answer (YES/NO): NO